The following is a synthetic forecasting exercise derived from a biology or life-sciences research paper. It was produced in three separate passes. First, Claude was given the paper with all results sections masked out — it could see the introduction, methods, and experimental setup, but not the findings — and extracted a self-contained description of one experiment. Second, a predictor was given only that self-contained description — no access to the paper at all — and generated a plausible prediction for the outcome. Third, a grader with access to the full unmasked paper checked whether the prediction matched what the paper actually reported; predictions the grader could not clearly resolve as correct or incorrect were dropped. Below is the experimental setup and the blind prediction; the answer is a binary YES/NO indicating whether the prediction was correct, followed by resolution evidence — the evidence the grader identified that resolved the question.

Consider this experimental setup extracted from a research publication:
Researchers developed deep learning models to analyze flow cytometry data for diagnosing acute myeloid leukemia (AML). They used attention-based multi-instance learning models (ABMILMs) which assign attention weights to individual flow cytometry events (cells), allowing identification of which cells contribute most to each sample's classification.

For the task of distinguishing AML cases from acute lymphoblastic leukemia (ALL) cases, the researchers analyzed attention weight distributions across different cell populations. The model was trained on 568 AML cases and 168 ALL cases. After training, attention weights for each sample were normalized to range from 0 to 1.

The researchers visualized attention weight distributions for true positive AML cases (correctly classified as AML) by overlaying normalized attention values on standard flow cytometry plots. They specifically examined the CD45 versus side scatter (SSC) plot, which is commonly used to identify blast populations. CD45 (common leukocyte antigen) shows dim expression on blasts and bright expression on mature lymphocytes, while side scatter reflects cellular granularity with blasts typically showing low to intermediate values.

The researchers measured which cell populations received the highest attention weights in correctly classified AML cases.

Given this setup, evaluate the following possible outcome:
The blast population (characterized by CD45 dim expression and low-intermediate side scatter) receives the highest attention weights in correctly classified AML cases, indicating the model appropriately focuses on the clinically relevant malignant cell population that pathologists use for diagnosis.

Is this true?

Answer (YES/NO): NO